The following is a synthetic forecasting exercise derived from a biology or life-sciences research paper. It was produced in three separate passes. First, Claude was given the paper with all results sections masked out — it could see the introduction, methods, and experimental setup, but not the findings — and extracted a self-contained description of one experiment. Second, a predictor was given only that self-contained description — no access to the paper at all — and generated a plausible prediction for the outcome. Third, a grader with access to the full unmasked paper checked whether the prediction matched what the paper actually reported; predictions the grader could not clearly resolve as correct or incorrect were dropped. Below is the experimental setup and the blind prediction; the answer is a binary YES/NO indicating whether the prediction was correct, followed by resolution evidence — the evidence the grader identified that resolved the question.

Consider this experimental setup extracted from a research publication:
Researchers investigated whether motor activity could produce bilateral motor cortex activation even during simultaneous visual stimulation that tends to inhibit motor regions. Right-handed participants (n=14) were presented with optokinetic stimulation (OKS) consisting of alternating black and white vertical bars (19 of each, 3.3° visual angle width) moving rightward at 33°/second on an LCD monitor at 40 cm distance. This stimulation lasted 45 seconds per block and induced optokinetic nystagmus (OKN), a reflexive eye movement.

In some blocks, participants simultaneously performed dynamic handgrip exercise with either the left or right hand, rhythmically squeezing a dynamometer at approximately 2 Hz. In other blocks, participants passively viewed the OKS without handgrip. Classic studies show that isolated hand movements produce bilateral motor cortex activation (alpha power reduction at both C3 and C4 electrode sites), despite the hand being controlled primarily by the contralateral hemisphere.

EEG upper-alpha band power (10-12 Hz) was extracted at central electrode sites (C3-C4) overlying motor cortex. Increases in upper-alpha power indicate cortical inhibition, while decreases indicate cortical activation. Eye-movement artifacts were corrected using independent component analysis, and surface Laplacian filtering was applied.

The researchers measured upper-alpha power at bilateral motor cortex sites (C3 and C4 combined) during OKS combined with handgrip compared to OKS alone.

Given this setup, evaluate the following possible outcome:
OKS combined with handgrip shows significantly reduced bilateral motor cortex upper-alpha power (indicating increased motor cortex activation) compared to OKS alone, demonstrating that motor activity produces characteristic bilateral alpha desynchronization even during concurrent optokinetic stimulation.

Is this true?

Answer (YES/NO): YES